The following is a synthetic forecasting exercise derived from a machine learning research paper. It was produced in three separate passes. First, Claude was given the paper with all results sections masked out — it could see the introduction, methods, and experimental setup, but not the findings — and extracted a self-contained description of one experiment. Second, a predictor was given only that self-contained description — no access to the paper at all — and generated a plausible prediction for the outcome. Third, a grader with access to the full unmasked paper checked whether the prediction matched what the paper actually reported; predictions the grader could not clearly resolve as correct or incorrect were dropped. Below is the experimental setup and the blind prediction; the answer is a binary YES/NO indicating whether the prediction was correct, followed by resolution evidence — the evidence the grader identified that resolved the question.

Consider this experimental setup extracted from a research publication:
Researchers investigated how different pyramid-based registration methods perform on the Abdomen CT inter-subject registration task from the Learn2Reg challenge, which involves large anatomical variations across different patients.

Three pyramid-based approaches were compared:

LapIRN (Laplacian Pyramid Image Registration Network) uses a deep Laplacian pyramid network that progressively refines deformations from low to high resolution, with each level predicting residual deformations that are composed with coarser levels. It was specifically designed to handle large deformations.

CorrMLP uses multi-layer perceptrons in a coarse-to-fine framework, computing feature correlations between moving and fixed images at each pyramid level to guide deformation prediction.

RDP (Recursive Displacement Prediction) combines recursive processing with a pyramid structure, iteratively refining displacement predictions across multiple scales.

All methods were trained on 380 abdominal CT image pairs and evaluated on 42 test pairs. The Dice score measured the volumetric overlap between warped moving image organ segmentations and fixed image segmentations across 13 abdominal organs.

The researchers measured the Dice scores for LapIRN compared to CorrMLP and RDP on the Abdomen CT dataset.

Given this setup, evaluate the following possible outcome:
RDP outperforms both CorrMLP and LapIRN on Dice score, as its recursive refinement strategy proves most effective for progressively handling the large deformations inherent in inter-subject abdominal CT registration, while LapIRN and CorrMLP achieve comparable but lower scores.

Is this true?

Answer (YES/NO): NO